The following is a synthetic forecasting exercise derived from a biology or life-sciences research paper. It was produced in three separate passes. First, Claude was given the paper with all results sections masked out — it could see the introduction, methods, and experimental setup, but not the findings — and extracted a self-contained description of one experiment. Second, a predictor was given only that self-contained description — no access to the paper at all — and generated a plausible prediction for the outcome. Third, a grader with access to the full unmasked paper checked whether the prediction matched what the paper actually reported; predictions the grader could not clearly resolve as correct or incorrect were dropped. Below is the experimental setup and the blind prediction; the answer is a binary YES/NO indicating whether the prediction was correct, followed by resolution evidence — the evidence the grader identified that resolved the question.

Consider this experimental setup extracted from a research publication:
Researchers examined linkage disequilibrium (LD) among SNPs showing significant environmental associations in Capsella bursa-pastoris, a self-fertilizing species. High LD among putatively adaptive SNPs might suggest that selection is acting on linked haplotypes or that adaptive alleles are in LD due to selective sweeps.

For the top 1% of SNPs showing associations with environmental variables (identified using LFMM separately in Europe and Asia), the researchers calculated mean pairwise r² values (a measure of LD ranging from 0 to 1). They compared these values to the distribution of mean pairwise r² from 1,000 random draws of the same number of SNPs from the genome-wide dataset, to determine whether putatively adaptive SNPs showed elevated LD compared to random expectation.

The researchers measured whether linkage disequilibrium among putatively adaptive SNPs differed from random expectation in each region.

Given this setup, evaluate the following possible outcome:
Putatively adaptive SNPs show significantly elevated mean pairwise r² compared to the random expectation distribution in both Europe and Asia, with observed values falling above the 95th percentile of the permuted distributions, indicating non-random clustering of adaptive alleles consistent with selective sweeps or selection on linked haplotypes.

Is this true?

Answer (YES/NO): NO